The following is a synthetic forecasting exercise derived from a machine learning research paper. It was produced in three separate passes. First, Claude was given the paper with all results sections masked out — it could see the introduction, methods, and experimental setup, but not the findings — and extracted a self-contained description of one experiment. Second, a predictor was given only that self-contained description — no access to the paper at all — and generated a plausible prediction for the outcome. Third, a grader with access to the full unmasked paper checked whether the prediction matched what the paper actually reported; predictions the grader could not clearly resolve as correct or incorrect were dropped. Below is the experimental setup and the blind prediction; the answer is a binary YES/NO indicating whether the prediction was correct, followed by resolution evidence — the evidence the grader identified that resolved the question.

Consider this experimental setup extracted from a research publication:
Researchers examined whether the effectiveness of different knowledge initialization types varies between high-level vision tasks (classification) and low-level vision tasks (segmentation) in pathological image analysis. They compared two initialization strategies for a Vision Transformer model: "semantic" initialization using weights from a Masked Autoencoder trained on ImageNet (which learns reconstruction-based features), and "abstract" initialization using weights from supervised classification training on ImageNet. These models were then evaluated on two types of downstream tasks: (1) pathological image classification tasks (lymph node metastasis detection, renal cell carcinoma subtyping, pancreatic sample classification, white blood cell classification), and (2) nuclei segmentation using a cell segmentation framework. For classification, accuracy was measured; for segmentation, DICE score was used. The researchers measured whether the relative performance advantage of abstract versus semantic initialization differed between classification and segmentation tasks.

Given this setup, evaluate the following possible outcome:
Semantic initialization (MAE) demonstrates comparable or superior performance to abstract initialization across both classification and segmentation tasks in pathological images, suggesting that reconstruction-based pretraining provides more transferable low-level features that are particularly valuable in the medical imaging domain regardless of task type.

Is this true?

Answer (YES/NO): NO